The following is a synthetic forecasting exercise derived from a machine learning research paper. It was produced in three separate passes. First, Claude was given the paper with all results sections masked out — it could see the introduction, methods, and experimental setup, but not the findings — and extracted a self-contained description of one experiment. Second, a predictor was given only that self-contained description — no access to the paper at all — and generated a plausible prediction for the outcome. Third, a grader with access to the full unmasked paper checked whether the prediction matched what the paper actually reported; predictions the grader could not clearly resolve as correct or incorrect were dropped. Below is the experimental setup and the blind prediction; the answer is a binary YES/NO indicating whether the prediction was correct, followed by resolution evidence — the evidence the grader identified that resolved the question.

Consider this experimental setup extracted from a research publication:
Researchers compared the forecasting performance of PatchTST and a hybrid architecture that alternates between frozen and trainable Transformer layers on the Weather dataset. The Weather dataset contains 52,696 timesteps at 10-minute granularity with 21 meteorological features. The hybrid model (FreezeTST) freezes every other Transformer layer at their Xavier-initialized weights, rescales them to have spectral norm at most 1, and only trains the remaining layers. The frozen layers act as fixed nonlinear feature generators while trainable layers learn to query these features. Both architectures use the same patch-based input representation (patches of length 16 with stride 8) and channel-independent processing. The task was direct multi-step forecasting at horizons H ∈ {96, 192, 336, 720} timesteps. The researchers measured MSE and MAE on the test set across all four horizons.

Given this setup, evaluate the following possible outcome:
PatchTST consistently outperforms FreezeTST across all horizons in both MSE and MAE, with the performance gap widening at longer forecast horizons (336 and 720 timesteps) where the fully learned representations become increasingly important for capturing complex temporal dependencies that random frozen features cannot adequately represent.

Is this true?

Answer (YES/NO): NO